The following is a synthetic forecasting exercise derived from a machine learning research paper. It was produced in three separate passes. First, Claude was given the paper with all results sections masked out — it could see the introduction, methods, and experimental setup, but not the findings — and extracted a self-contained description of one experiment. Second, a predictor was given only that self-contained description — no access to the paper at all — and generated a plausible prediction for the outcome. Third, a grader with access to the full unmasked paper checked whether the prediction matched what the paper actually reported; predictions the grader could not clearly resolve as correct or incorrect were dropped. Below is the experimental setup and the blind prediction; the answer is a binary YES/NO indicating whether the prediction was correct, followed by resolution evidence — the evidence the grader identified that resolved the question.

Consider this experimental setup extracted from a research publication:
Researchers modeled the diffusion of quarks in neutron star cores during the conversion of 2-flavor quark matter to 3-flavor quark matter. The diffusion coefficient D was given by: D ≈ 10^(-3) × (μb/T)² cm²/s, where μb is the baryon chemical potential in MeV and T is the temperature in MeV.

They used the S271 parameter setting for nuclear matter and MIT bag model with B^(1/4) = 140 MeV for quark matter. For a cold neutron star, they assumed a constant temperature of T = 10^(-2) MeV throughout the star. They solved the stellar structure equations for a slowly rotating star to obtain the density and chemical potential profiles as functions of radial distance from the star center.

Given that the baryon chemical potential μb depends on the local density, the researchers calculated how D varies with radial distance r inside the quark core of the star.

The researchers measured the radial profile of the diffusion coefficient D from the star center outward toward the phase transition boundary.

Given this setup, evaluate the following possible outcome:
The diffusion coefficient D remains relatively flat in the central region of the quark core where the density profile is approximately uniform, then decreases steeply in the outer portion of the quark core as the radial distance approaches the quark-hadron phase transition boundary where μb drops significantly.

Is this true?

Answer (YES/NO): NO